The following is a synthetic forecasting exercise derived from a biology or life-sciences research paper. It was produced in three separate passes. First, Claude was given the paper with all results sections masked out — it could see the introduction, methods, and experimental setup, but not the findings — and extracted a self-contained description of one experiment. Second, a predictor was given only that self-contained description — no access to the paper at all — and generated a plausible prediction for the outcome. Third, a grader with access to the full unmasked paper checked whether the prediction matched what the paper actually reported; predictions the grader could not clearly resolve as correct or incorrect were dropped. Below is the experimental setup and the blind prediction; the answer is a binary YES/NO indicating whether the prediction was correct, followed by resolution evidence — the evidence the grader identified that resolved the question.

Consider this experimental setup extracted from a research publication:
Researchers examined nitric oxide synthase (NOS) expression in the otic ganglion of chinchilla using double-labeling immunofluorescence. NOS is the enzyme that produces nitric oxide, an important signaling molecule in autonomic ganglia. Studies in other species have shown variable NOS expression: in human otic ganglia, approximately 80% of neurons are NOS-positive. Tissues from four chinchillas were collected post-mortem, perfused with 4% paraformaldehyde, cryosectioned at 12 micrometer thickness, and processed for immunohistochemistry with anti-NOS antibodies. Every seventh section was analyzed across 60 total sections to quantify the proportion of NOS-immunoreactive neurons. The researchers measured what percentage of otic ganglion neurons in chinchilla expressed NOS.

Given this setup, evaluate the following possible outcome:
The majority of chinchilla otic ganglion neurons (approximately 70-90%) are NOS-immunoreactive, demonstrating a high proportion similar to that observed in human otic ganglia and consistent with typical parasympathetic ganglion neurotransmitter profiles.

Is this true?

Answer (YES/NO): NO